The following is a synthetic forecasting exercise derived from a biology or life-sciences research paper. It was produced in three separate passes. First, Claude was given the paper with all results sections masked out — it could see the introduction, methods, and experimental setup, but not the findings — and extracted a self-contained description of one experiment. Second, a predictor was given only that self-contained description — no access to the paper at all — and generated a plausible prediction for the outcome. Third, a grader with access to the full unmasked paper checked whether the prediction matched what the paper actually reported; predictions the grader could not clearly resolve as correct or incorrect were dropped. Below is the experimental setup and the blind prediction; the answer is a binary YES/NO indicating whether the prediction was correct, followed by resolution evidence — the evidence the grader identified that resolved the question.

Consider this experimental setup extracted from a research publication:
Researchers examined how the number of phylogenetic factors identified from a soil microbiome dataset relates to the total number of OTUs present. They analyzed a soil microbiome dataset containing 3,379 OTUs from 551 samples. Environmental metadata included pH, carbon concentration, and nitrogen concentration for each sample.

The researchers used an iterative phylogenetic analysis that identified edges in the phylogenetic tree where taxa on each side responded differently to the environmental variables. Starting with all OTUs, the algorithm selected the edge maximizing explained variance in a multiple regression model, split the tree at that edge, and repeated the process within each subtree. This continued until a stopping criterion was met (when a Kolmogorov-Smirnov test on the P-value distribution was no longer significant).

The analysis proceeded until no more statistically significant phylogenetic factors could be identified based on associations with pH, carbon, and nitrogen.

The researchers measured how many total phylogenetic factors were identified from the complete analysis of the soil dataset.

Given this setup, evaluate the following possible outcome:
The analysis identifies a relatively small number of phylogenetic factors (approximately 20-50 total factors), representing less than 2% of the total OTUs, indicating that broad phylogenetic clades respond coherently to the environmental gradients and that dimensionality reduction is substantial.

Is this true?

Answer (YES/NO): NO